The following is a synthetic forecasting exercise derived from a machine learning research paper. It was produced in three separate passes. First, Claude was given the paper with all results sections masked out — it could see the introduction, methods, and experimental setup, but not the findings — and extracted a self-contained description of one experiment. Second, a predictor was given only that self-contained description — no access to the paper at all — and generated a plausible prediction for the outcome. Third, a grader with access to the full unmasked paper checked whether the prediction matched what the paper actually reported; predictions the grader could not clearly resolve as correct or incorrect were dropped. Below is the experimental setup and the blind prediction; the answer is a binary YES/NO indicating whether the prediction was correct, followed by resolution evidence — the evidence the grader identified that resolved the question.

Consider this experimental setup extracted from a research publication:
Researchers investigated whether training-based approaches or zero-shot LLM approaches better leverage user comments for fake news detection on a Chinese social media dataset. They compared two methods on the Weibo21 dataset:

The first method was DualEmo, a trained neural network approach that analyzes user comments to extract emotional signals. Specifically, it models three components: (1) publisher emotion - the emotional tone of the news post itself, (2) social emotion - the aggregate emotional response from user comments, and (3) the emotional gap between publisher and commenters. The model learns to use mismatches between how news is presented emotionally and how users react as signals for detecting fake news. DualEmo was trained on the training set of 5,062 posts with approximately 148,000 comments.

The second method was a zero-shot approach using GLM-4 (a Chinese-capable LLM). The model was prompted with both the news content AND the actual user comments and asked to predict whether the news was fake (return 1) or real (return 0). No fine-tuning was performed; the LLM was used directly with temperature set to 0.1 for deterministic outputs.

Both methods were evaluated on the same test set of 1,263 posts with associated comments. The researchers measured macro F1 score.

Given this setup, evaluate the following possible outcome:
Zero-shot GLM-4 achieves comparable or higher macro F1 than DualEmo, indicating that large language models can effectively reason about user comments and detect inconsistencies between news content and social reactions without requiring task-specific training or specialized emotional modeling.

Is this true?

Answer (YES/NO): NO